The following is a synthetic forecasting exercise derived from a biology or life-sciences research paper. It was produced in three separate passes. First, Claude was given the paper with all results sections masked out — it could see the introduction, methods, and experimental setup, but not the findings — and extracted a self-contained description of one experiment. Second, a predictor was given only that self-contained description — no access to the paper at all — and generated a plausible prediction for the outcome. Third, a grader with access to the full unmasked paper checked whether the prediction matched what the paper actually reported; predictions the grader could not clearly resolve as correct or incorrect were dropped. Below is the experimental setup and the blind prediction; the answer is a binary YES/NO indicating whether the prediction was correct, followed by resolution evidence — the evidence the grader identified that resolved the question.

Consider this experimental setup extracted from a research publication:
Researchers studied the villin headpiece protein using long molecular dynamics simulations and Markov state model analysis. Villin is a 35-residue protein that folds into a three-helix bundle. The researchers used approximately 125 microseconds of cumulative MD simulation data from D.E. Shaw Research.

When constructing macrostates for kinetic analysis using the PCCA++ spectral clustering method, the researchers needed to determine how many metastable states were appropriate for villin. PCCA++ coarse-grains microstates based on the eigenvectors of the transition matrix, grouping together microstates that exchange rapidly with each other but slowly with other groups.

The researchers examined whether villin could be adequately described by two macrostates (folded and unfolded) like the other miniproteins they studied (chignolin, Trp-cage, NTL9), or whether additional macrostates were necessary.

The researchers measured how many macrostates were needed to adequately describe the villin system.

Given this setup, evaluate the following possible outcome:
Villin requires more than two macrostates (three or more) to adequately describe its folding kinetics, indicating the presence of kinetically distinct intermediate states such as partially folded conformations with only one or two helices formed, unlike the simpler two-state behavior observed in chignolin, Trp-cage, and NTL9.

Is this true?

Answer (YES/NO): NO